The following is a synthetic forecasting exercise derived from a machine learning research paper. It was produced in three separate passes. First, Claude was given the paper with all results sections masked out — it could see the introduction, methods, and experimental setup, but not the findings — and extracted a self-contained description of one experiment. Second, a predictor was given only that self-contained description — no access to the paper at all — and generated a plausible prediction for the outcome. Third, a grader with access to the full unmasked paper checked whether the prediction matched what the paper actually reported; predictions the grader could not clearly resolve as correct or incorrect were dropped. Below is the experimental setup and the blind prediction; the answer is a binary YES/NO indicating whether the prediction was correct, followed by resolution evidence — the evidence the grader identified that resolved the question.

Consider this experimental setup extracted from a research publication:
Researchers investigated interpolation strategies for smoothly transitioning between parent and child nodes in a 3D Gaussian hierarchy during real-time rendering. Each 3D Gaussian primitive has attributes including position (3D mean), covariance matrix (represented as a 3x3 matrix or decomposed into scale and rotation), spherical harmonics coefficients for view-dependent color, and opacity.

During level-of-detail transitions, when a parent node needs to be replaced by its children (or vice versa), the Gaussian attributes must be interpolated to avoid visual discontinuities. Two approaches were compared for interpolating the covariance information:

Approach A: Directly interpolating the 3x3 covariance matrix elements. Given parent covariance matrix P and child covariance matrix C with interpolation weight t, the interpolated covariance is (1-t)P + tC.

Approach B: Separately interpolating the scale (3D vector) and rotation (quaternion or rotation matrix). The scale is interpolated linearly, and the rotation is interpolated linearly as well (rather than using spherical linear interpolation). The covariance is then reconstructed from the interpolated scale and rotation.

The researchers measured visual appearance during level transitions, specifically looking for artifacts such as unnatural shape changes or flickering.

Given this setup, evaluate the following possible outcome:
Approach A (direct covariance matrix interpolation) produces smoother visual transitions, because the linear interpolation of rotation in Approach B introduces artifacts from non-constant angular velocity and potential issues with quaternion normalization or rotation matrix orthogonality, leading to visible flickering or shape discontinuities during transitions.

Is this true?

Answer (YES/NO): NO